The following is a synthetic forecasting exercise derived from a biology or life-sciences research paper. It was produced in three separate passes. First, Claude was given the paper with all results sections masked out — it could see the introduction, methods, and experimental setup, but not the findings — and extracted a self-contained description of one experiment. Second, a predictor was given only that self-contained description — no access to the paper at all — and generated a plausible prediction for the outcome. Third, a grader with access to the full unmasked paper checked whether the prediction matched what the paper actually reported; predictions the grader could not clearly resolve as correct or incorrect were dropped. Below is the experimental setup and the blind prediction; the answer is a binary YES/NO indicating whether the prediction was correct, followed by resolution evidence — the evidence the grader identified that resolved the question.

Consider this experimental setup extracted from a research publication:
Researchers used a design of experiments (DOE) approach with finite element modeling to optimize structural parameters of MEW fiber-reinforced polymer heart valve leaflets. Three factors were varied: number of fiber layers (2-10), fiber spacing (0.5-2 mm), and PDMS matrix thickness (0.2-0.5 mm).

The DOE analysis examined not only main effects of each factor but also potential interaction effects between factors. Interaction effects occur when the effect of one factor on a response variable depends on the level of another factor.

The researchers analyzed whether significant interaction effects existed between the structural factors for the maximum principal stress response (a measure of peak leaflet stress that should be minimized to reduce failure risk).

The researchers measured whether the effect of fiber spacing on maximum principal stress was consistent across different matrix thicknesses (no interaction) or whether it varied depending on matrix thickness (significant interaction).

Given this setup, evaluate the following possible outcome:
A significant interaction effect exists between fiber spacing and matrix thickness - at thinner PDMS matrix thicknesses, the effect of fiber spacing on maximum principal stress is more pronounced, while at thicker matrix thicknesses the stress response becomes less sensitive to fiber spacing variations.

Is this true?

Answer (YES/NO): NO